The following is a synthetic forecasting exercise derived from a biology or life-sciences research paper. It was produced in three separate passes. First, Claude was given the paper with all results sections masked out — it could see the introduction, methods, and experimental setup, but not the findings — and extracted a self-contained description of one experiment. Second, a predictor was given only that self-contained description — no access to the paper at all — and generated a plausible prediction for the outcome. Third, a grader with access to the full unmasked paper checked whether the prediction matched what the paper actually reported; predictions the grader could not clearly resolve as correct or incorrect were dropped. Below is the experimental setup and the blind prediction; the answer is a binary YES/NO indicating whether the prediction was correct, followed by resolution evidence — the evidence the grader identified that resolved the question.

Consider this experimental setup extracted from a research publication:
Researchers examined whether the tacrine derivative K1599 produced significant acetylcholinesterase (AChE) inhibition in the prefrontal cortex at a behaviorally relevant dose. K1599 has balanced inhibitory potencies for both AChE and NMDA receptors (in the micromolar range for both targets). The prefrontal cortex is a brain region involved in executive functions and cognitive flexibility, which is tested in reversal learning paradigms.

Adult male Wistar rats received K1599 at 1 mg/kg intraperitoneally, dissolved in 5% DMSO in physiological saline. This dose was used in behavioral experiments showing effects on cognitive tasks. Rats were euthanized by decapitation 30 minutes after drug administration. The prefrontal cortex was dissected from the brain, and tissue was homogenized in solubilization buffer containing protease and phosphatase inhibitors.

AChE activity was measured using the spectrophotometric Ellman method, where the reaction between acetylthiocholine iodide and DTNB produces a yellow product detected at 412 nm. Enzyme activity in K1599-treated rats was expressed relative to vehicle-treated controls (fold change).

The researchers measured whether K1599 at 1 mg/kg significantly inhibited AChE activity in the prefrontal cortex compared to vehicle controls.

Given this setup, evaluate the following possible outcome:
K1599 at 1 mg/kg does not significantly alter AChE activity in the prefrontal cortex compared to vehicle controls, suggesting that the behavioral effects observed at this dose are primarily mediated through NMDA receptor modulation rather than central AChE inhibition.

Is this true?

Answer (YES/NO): NO